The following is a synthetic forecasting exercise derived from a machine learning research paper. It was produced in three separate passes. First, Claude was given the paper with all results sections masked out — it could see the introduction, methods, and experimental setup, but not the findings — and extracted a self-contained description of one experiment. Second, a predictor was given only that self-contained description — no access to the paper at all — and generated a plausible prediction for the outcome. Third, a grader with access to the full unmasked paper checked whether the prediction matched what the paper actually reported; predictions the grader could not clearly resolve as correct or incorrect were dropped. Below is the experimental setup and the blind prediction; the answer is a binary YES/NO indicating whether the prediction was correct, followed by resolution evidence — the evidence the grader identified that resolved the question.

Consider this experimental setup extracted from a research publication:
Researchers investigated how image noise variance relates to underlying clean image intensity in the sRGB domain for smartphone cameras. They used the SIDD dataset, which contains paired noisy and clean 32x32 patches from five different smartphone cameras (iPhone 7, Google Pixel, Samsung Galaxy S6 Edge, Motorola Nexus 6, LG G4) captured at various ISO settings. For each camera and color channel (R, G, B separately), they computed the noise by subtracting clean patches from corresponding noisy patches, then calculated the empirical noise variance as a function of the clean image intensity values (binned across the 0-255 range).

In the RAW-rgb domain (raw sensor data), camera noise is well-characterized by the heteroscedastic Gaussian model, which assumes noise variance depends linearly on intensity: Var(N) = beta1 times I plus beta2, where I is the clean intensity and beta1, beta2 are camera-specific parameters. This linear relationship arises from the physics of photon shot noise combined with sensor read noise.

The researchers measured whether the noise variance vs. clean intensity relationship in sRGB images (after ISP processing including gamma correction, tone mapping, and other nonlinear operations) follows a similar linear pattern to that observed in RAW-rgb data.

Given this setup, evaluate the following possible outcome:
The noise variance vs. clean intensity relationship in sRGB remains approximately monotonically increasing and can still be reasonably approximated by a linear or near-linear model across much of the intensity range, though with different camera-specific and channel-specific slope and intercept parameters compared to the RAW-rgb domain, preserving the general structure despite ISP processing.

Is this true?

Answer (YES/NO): NO